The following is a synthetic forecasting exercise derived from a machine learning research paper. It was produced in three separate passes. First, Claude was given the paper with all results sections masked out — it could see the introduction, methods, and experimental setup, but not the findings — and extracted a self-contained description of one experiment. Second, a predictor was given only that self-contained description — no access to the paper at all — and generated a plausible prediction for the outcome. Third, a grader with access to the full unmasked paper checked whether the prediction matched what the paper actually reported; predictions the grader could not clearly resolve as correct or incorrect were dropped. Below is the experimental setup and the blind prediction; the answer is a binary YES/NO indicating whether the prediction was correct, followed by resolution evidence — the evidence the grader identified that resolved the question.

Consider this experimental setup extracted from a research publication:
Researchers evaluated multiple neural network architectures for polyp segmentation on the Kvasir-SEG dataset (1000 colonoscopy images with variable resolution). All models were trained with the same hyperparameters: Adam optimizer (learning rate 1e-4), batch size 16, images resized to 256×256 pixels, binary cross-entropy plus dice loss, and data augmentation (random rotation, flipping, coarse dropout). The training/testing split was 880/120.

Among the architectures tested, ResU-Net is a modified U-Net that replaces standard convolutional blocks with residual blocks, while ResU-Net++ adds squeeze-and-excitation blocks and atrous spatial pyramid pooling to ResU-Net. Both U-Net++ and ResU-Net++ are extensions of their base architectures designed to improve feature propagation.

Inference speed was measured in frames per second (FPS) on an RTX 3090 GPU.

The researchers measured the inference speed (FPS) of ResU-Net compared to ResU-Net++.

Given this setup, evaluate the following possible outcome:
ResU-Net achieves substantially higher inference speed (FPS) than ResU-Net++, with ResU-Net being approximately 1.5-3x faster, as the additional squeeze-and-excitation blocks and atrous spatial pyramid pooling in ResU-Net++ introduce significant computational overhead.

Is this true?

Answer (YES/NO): NO